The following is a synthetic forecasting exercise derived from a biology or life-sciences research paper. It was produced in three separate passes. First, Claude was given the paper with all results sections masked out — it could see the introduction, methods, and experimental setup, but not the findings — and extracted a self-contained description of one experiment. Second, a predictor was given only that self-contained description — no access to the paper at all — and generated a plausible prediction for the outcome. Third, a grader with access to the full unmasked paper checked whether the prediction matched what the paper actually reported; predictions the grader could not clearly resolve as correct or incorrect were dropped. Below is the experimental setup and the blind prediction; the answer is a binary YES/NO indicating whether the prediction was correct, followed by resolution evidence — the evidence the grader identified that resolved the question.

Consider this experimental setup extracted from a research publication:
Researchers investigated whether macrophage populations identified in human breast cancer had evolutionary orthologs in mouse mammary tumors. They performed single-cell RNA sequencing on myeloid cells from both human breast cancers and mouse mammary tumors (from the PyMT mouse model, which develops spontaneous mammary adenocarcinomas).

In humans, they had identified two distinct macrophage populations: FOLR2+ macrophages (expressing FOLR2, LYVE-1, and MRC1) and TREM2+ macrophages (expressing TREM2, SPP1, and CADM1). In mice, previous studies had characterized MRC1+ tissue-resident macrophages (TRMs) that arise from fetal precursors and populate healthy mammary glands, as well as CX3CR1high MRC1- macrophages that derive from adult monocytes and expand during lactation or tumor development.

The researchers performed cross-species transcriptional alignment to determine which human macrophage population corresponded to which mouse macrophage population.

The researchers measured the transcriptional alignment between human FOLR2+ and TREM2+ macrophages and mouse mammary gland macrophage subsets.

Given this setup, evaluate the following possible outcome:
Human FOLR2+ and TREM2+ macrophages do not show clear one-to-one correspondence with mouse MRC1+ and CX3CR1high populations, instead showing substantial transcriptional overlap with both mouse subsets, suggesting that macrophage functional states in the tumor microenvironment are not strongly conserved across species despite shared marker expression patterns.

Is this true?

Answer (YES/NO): NO